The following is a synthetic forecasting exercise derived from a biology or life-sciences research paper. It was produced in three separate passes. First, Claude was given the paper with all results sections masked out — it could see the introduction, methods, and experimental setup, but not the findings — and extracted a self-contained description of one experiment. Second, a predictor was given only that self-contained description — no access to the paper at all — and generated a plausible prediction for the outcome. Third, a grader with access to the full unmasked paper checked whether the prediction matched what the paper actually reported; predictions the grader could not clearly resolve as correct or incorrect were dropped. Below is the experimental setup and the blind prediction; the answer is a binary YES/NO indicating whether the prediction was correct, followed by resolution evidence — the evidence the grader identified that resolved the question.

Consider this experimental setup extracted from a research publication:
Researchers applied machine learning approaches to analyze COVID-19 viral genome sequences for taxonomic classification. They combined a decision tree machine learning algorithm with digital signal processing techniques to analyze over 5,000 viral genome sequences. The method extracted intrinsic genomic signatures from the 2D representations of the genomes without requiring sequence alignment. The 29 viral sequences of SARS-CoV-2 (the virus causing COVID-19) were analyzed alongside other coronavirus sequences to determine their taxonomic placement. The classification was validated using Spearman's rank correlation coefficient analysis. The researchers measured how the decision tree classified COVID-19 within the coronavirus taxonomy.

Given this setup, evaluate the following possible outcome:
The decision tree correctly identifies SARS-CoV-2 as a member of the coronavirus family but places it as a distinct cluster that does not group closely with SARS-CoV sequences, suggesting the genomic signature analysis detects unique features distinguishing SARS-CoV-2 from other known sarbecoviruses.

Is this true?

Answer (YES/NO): NO